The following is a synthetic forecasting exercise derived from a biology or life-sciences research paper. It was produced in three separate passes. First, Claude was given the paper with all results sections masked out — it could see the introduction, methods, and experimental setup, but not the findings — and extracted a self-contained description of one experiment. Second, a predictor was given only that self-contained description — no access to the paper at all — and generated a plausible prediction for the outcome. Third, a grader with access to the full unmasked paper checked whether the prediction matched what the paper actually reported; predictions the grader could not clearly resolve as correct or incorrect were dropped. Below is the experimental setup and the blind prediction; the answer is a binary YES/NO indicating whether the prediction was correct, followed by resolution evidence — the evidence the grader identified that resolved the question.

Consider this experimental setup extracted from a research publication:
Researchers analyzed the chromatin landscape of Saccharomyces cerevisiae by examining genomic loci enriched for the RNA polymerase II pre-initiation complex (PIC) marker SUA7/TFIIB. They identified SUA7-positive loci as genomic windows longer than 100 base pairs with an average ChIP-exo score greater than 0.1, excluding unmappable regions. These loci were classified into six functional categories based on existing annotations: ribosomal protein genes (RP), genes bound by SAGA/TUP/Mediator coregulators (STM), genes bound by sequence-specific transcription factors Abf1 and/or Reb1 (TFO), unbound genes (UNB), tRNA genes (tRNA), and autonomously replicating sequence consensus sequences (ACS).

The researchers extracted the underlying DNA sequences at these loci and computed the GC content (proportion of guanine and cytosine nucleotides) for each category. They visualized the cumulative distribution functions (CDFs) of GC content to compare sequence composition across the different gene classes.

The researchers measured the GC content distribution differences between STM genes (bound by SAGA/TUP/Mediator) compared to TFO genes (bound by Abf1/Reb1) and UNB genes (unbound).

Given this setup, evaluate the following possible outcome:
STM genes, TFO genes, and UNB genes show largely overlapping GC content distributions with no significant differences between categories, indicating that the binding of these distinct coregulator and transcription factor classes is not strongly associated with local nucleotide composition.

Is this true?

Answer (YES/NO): NO